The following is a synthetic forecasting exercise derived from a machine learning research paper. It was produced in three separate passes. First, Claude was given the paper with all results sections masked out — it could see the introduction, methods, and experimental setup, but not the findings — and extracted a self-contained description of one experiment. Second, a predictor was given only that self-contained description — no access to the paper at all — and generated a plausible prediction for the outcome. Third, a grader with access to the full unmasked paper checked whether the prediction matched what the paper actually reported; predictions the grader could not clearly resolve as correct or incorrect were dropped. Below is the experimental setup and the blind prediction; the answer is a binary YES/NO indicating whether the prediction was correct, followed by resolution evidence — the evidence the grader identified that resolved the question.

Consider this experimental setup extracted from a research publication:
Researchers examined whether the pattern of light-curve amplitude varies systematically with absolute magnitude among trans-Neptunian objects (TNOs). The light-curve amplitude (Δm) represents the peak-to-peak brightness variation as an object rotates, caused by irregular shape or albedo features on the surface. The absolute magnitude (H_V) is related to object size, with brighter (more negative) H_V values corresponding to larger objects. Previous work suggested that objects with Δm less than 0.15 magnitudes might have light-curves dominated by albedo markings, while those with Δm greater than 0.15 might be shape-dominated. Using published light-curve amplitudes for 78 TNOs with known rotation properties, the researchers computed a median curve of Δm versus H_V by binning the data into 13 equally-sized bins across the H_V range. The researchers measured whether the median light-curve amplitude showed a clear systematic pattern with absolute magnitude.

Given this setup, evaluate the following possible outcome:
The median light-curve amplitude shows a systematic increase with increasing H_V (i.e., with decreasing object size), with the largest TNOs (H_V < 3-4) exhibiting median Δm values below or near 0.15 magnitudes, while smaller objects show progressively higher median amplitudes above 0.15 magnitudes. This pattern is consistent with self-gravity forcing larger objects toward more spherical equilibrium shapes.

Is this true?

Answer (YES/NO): NO